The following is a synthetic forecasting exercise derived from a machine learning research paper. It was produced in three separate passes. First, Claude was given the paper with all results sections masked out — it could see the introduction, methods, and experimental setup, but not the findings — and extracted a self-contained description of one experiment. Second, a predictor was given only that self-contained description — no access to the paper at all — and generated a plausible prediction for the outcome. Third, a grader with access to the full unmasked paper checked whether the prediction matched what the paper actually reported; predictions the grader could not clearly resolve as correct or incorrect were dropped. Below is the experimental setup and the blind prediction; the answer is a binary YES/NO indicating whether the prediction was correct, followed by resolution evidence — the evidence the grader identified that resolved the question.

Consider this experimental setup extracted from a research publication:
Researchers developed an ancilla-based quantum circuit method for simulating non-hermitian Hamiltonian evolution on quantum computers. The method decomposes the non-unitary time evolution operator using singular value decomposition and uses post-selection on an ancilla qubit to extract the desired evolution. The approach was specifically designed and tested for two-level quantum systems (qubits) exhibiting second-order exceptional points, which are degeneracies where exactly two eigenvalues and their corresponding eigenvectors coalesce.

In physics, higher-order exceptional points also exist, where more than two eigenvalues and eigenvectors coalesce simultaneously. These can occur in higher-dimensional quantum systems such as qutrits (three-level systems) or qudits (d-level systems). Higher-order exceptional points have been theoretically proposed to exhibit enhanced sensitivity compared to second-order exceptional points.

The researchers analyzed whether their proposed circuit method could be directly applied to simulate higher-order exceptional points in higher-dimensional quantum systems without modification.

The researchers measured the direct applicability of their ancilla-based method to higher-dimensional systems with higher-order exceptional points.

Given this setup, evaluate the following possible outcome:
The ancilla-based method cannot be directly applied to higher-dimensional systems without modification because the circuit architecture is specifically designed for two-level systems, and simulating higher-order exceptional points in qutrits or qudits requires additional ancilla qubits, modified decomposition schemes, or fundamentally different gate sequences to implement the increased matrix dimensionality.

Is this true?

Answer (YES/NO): YES